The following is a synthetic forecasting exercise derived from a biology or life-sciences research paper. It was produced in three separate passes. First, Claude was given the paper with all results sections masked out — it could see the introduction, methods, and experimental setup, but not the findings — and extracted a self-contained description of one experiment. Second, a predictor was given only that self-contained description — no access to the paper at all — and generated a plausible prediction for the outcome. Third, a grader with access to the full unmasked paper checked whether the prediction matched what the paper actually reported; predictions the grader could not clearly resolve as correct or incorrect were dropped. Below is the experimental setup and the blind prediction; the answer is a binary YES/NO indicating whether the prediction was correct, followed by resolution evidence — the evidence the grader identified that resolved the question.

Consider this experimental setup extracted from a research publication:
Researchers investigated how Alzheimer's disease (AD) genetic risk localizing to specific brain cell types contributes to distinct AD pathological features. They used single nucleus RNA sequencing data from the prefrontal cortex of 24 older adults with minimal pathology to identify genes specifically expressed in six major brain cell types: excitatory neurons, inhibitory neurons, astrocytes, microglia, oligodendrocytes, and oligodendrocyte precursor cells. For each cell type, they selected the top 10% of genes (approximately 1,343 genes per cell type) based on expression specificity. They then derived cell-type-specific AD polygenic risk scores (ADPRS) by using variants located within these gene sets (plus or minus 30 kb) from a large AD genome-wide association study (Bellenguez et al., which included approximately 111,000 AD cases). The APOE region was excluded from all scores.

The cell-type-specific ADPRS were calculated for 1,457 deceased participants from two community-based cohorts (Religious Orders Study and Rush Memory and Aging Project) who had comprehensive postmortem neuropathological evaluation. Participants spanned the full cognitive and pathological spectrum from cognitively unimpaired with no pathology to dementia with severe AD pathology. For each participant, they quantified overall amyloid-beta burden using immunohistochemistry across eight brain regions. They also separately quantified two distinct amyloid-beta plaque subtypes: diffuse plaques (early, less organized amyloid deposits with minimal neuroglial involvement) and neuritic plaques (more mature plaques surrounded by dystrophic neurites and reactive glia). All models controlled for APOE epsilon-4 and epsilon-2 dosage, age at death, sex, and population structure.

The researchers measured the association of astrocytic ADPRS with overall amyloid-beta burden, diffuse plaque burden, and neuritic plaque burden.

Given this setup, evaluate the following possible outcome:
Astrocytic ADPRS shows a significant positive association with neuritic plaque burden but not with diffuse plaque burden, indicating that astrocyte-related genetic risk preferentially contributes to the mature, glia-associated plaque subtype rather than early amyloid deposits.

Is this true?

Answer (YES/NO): NO